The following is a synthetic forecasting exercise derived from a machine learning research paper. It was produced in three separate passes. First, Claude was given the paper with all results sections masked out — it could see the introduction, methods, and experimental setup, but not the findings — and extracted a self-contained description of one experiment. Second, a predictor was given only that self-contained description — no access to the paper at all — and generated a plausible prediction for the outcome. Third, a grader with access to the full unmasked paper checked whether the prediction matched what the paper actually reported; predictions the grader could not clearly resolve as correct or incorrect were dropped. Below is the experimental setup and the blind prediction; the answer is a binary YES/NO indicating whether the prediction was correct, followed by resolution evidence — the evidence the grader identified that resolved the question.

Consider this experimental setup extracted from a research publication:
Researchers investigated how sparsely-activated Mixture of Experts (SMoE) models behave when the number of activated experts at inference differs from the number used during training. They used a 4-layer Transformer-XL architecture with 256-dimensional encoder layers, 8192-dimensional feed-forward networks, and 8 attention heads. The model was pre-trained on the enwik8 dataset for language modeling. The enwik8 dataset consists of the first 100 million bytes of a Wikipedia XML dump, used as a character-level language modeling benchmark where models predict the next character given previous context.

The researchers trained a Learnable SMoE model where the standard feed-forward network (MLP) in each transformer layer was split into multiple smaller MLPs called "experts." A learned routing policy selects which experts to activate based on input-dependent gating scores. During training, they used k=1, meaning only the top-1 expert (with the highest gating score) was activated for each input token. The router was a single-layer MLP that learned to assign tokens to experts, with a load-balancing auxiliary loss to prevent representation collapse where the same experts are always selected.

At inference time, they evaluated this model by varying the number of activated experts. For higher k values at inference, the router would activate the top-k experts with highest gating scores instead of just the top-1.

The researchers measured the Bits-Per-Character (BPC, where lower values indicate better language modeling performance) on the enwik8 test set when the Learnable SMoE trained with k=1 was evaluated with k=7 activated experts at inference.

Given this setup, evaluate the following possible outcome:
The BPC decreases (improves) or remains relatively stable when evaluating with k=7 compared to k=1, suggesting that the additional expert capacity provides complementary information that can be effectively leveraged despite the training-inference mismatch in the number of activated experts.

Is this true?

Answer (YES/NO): NO